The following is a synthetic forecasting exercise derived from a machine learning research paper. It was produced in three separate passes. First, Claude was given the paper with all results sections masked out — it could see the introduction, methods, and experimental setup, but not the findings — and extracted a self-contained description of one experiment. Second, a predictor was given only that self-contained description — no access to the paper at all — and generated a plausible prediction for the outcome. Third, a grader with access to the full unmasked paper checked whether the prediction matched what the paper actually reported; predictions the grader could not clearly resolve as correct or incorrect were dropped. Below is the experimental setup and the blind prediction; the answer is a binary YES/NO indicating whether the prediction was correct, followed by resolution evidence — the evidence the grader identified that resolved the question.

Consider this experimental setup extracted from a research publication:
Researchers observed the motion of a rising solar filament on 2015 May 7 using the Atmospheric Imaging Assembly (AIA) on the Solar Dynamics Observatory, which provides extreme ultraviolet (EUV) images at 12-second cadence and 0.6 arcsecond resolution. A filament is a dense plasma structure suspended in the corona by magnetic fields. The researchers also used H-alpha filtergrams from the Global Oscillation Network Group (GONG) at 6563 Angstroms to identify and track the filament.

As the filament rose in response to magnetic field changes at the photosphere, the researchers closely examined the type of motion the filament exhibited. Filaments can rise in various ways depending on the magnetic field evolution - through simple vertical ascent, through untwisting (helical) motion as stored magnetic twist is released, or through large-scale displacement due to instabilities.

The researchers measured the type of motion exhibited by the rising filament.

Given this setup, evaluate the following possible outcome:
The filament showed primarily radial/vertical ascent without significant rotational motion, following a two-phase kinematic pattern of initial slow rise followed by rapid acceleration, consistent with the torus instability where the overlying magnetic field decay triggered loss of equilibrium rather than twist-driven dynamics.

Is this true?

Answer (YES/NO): NO